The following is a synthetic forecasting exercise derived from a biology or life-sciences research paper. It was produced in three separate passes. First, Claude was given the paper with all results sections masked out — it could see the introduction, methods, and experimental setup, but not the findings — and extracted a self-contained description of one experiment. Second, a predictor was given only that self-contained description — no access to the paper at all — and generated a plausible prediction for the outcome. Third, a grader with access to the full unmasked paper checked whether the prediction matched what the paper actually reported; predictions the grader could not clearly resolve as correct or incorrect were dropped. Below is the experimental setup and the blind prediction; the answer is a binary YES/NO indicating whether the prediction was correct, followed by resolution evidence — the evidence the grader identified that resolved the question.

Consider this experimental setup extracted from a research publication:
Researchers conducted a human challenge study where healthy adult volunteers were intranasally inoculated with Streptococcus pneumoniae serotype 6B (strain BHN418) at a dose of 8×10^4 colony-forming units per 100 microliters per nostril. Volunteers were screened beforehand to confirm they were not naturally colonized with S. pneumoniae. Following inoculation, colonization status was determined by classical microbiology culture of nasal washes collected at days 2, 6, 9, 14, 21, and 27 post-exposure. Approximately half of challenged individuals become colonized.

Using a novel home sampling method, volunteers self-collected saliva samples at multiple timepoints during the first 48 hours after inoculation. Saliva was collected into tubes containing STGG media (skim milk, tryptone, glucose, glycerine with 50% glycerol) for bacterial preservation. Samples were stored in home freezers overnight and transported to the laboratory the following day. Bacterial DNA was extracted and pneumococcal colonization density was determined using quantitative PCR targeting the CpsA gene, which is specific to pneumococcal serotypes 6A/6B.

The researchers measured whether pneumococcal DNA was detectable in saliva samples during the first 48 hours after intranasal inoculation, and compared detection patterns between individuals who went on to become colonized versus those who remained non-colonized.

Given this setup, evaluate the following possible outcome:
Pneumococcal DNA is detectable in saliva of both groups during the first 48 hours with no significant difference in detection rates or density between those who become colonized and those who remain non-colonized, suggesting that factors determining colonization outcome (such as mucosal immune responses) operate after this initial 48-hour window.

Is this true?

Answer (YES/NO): NO